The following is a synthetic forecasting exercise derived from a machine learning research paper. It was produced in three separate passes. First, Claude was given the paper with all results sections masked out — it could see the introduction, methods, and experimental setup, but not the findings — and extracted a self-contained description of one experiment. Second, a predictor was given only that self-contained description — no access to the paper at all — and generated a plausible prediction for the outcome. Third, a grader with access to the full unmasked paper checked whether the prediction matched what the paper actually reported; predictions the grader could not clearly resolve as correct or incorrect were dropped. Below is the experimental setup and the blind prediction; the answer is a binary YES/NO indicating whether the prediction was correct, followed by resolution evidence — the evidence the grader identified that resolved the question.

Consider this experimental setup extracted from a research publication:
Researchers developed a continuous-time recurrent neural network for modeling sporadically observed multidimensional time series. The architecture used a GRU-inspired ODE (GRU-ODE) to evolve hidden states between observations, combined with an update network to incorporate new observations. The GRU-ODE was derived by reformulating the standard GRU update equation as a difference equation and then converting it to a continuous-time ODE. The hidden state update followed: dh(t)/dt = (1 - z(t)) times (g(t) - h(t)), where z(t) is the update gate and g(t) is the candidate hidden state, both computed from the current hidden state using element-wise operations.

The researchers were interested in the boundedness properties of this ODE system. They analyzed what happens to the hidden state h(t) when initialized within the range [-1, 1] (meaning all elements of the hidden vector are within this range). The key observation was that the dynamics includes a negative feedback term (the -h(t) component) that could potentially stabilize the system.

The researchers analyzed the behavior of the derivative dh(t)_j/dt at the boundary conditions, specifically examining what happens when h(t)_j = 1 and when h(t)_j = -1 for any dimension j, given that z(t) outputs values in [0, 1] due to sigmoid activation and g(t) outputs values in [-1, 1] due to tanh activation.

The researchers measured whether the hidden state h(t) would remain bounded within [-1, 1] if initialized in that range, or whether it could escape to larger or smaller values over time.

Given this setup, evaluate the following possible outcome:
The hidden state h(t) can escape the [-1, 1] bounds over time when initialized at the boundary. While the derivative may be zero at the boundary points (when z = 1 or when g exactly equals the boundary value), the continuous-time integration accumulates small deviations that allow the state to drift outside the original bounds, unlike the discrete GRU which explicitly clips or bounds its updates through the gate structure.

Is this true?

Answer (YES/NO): NO